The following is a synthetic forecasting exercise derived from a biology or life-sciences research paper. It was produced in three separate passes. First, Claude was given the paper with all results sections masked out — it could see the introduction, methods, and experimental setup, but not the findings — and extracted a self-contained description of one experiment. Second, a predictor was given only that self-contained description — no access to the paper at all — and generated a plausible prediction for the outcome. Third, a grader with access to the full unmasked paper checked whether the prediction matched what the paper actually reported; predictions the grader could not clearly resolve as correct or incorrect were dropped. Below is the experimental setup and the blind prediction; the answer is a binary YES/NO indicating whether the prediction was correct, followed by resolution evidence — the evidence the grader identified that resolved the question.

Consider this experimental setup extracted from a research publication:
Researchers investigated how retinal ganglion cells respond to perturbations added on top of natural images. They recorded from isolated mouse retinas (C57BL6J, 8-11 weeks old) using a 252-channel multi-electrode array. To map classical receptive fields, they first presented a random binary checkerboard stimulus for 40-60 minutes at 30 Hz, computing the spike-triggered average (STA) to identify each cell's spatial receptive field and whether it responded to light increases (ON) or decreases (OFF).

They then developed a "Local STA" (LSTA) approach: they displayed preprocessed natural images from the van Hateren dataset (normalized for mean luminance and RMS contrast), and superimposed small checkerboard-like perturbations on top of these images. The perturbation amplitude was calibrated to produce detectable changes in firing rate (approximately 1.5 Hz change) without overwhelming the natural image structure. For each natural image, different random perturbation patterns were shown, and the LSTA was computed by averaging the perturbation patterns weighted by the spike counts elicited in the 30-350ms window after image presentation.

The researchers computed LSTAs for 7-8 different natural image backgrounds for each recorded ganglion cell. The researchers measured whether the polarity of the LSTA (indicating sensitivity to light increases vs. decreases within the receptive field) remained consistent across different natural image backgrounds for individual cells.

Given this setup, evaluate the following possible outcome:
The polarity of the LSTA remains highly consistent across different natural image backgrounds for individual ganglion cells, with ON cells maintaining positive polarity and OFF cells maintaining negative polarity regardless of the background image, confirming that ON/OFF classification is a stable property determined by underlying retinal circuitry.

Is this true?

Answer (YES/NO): NO